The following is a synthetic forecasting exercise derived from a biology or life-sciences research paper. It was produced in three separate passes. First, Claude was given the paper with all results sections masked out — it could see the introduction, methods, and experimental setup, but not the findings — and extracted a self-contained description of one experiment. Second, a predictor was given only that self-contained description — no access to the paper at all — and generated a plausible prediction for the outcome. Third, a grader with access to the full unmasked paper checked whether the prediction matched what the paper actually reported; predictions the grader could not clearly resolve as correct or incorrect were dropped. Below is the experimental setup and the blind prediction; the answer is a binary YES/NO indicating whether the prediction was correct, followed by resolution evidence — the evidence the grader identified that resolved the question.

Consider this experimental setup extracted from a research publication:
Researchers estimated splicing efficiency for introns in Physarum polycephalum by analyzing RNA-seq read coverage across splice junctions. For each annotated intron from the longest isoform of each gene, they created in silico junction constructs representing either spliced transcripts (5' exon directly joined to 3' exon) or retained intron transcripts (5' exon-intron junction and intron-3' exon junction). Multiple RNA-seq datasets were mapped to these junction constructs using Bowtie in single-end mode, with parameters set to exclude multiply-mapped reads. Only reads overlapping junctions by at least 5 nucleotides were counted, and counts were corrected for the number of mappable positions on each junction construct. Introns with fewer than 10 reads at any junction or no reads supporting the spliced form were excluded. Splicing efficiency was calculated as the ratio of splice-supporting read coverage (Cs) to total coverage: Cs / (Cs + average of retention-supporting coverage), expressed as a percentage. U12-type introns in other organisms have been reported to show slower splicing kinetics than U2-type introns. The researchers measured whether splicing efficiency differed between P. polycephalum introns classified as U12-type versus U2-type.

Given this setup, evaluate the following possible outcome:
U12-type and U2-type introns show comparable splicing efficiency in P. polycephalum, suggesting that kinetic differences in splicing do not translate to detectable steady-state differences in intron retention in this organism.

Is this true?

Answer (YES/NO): NO